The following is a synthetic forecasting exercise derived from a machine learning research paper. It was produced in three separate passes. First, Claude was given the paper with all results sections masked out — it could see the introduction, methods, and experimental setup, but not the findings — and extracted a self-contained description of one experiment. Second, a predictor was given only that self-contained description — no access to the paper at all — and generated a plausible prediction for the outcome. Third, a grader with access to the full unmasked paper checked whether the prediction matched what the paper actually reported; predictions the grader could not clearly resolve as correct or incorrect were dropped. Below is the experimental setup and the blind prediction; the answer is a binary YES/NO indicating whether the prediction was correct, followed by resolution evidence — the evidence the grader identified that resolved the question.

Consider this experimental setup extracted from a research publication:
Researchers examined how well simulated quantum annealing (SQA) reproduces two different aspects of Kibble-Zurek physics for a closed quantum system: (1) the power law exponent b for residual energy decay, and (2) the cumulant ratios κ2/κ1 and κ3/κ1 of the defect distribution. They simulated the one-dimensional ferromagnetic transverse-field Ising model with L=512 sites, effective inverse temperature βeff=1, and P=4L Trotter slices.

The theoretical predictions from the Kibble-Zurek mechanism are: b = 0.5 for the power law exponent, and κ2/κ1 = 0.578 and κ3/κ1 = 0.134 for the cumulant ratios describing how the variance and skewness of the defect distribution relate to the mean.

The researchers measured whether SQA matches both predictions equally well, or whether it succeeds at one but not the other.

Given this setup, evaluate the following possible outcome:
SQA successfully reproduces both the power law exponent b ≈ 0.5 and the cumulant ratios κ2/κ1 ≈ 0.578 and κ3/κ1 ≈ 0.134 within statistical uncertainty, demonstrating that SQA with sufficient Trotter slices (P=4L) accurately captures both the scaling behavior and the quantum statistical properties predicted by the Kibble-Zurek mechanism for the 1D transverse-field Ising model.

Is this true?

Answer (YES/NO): NO